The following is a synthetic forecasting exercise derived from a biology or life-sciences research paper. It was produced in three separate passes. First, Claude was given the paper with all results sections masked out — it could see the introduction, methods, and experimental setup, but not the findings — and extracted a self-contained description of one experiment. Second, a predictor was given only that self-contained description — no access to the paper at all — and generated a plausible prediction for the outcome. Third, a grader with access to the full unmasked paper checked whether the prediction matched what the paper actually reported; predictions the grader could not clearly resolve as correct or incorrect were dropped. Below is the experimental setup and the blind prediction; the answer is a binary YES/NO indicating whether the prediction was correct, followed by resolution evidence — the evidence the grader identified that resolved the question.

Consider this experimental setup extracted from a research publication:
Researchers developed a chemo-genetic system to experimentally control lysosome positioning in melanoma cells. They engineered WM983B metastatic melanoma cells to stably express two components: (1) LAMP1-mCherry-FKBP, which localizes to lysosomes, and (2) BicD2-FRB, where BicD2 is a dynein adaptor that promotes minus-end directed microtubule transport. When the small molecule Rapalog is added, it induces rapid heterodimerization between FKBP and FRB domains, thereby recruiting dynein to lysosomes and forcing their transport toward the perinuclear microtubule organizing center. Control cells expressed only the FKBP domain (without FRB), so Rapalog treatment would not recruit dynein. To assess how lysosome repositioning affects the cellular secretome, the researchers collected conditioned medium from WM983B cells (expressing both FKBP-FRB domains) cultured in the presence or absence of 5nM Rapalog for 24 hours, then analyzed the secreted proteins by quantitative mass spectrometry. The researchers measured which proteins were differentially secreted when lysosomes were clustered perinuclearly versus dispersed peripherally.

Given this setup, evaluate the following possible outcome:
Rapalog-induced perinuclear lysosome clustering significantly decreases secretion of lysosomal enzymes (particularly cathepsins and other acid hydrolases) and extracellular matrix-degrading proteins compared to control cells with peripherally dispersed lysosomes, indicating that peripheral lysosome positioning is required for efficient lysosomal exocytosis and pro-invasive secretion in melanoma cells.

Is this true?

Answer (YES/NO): YES